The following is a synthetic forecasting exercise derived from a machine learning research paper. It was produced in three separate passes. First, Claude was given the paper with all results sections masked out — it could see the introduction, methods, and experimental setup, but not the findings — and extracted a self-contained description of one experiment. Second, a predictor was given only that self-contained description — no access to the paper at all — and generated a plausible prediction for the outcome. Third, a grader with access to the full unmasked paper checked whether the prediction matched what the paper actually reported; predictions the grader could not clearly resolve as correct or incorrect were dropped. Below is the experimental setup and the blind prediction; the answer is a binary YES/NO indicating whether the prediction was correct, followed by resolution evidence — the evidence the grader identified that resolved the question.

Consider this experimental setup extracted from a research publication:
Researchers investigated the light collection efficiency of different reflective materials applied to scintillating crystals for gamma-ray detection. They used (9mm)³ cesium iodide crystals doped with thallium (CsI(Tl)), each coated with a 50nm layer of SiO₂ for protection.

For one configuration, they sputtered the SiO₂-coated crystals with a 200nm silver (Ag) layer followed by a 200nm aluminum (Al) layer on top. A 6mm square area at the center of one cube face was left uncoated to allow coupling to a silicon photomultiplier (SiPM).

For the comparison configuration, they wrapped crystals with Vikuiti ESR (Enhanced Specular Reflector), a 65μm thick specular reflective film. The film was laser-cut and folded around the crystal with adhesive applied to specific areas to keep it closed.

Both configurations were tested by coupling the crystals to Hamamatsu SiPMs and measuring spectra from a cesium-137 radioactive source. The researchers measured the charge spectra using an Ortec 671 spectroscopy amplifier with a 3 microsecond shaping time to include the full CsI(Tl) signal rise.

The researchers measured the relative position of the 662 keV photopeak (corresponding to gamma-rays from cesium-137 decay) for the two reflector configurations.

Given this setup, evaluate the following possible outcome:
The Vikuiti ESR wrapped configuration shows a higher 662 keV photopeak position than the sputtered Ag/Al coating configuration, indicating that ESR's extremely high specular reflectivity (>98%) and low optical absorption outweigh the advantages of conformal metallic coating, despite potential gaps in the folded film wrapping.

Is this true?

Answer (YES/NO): YES